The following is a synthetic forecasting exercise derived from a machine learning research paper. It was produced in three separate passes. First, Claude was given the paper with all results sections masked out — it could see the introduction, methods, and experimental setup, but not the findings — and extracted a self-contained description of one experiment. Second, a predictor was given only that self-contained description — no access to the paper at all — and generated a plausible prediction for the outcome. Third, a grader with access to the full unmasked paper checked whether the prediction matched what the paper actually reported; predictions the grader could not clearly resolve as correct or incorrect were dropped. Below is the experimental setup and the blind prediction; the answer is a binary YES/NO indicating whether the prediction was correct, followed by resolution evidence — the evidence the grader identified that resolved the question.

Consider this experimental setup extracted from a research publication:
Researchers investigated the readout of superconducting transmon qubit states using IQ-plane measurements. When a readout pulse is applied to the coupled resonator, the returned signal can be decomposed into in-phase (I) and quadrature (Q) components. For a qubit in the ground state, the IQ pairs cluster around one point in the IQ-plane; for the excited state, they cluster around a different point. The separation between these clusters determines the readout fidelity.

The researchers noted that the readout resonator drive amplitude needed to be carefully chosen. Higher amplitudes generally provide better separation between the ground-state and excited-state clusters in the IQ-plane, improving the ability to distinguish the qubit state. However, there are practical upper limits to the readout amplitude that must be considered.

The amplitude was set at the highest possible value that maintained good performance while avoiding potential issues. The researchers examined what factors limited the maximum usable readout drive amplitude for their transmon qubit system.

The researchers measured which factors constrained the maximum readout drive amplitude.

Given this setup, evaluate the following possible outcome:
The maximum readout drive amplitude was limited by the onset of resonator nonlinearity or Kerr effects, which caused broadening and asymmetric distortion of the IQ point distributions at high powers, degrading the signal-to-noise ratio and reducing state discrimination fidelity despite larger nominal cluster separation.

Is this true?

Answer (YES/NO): NO